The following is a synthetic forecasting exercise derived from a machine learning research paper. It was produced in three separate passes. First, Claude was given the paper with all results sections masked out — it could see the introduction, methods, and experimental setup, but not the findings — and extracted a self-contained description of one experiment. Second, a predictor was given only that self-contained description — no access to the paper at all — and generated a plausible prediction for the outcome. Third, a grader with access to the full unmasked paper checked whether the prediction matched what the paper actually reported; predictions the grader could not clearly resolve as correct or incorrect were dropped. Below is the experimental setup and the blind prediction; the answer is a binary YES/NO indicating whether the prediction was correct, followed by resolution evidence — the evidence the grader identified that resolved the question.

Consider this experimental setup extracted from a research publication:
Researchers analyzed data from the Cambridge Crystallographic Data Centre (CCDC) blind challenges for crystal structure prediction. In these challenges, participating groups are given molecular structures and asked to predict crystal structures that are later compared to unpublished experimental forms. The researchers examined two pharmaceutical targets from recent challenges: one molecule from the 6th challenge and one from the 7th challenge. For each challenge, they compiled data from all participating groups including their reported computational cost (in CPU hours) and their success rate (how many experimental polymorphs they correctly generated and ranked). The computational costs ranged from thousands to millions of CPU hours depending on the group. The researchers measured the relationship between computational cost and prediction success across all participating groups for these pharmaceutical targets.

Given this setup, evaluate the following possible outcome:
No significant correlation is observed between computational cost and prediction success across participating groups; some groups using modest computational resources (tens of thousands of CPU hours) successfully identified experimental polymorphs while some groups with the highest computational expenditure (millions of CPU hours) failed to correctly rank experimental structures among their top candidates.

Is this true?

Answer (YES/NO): NO